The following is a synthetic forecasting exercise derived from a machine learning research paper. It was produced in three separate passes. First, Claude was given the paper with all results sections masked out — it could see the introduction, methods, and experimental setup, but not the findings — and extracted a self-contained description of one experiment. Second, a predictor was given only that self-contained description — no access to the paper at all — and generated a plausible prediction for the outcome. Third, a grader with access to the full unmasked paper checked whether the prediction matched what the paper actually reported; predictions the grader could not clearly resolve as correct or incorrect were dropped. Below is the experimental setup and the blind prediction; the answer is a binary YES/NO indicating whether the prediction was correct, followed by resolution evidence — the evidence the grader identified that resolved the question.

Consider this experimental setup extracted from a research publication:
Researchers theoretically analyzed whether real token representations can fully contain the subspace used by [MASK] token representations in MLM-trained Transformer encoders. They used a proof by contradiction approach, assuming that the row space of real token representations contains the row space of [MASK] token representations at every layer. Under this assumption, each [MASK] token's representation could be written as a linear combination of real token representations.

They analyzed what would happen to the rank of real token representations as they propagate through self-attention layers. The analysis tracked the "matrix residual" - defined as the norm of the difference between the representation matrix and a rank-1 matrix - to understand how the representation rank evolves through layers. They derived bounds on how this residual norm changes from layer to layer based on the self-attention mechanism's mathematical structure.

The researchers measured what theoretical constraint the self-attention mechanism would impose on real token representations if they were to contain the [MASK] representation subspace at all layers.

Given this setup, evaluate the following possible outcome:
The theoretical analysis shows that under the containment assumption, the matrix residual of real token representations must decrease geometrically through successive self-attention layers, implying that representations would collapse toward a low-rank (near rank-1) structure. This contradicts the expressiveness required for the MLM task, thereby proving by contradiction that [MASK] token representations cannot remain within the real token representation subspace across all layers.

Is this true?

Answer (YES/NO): YES